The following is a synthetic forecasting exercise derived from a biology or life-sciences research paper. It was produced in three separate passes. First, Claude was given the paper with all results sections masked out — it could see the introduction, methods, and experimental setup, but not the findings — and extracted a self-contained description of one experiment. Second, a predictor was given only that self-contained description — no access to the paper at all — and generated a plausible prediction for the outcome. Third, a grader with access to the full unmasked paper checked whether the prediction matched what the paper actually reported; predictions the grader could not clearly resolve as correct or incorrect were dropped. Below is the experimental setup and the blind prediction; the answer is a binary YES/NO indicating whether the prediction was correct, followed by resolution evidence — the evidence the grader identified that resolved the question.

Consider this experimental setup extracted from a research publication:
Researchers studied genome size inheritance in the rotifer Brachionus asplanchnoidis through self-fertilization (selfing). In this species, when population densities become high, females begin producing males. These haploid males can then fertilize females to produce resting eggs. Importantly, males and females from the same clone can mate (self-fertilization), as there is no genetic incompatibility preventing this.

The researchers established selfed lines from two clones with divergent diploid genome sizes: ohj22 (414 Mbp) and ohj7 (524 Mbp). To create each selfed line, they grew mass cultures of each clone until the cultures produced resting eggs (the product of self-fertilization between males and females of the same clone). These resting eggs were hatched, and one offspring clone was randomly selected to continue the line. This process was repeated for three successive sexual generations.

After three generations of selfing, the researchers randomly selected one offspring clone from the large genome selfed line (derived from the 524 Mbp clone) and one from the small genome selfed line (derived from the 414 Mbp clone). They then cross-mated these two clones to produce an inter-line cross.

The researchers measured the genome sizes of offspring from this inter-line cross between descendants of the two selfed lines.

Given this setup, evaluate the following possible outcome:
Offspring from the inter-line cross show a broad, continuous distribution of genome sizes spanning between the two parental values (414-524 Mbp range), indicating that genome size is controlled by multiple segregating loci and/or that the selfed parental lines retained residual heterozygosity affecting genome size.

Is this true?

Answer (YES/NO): NO